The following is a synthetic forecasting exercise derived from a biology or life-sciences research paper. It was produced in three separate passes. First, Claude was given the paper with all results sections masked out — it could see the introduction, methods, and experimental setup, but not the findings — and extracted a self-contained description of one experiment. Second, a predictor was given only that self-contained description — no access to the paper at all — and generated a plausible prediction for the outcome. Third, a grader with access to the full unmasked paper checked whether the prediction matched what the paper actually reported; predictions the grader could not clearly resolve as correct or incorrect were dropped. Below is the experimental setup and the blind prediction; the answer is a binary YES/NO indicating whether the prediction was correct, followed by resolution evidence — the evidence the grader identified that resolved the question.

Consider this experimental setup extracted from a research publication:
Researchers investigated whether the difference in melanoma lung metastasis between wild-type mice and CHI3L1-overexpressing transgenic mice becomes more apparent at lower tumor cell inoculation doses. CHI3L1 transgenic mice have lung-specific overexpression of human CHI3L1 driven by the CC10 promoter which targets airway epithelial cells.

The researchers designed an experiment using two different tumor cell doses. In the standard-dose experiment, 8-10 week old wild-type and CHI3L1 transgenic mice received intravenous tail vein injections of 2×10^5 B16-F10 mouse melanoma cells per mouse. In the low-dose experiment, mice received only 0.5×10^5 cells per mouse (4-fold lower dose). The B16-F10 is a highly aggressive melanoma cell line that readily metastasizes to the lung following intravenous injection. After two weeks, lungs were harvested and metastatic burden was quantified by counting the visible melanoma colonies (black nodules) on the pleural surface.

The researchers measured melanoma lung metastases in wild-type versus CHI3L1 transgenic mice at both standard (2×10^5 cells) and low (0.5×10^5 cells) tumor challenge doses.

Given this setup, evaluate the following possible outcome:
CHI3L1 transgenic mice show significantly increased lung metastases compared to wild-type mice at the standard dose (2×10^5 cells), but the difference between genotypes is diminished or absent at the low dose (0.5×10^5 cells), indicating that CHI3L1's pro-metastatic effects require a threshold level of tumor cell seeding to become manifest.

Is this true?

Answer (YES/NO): NO